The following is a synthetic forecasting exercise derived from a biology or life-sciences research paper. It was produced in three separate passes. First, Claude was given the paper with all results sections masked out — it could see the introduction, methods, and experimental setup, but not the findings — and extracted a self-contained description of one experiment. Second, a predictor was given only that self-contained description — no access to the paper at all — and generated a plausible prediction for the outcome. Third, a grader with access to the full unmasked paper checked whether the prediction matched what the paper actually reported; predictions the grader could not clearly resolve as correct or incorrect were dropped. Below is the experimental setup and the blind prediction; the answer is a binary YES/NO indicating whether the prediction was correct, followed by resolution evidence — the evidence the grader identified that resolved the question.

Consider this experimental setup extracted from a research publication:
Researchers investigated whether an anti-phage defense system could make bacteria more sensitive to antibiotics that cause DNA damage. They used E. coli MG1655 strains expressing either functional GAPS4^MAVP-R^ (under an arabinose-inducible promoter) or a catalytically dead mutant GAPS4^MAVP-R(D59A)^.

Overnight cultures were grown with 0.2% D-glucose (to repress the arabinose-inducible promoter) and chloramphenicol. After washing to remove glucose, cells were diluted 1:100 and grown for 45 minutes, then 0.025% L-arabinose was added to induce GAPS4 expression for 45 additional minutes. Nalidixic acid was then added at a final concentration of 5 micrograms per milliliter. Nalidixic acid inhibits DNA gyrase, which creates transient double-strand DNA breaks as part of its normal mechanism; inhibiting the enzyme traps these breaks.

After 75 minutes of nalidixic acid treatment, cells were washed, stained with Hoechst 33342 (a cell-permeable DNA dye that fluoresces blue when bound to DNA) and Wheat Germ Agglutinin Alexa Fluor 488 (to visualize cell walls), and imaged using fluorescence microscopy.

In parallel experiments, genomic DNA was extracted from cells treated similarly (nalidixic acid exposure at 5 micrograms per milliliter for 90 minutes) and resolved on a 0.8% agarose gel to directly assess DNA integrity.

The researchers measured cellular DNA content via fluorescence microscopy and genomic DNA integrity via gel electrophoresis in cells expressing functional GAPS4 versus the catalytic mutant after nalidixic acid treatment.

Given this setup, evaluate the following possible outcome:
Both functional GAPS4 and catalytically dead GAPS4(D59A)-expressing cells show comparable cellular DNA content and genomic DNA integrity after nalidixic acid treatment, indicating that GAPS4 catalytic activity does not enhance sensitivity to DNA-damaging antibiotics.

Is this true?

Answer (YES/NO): NO